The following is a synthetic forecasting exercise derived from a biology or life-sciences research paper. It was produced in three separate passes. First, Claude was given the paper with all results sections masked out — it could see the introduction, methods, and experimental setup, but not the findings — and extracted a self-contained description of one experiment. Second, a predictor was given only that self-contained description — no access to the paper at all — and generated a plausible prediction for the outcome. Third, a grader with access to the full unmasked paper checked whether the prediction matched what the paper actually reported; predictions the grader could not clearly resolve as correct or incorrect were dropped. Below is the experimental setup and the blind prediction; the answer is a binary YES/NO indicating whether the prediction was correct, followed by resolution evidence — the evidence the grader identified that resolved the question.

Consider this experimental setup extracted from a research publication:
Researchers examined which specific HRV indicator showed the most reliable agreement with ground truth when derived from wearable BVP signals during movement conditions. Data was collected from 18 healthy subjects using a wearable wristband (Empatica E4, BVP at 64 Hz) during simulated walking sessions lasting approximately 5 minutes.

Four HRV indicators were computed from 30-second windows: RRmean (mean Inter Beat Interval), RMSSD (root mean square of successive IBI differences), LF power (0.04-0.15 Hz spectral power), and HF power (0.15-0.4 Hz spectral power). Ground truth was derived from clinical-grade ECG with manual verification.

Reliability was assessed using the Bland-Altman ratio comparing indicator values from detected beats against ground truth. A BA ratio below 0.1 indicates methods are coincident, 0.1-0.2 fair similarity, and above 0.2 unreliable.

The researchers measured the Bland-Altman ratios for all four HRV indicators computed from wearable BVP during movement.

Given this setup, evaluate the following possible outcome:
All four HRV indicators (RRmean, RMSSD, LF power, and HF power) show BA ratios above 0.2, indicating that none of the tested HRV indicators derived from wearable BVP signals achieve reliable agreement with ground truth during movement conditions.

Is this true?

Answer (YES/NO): NO